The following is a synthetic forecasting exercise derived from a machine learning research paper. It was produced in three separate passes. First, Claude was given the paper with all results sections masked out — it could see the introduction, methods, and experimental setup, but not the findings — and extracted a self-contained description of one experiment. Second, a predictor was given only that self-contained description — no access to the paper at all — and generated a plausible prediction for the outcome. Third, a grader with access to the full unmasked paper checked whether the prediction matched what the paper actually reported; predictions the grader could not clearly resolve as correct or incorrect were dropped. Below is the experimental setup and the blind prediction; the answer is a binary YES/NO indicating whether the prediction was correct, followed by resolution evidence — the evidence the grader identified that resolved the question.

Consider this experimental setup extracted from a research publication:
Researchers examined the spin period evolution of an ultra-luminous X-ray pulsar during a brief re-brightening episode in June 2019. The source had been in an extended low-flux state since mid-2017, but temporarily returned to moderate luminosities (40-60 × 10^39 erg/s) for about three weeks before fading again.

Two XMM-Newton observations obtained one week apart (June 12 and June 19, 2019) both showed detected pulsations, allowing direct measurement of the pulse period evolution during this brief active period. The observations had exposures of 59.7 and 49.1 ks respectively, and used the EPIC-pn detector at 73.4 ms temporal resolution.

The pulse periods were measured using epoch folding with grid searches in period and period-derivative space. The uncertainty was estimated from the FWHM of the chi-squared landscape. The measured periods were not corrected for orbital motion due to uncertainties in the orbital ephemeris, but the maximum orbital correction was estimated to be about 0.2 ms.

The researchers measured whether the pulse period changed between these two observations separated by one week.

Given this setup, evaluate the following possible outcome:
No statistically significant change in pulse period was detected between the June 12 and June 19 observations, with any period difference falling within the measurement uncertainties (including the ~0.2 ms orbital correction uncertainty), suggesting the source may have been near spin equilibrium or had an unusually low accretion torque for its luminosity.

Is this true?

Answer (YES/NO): NO